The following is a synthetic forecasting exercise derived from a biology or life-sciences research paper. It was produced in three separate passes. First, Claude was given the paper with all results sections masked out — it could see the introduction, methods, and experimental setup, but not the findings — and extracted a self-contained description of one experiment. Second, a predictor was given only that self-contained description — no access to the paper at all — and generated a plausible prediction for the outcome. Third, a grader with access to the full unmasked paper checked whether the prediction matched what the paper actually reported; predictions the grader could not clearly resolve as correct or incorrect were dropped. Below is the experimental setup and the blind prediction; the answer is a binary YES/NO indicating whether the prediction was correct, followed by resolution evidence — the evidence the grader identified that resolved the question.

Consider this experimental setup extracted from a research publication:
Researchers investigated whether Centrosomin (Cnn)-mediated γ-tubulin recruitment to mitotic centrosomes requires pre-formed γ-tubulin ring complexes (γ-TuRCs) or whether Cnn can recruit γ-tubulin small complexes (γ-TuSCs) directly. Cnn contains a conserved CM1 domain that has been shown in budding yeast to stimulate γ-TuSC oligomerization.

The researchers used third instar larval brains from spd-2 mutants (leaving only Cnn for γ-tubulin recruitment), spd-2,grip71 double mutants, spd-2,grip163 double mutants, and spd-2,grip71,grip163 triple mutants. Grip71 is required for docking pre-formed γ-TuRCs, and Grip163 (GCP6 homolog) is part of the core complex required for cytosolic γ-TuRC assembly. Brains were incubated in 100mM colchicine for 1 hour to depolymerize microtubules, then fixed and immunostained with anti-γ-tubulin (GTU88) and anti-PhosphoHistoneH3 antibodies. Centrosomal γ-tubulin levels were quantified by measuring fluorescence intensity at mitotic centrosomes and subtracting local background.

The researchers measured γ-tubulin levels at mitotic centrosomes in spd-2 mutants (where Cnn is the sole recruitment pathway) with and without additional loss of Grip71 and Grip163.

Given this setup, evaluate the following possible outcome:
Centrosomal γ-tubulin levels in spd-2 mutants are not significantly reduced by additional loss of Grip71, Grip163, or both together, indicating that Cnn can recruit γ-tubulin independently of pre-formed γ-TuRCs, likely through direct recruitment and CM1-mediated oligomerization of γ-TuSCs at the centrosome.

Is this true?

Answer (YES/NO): YES